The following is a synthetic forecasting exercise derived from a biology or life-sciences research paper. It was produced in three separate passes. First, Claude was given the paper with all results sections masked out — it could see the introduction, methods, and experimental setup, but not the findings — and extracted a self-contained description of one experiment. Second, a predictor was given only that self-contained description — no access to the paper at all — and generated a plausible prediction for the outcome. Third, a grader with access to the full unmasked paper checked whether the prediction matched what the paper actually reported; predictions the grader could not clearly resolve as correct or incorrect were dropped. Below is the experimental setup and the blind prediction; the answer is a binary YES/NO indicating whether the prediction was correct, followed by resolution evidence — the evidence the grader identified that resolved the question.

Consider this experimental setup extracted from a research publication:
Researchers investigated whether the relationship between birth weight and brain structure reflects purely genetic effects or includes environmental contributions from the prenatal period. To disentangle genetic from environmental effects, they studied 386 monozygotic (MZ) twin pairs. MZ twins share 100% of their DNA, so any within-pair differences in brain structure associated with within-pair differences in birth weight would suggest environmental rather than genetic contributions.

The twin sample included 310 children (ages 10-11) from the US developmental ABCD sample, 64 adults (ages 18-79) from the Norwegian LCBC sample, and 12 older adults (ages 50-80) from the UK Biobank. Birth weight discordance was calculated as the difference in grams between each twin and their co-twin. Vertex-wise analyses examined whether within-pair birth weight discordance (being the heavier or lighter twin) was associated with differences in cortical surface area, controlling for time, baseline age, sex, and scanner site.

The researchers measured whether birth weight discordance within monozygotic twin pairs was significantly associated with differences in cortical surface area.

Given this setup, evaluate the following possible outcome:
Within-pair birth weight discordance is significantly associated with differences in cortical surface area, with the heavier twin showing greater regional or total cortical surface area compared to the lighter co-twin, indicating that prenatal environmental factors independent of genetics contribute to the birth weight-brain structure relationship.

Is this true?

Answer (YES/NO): YES